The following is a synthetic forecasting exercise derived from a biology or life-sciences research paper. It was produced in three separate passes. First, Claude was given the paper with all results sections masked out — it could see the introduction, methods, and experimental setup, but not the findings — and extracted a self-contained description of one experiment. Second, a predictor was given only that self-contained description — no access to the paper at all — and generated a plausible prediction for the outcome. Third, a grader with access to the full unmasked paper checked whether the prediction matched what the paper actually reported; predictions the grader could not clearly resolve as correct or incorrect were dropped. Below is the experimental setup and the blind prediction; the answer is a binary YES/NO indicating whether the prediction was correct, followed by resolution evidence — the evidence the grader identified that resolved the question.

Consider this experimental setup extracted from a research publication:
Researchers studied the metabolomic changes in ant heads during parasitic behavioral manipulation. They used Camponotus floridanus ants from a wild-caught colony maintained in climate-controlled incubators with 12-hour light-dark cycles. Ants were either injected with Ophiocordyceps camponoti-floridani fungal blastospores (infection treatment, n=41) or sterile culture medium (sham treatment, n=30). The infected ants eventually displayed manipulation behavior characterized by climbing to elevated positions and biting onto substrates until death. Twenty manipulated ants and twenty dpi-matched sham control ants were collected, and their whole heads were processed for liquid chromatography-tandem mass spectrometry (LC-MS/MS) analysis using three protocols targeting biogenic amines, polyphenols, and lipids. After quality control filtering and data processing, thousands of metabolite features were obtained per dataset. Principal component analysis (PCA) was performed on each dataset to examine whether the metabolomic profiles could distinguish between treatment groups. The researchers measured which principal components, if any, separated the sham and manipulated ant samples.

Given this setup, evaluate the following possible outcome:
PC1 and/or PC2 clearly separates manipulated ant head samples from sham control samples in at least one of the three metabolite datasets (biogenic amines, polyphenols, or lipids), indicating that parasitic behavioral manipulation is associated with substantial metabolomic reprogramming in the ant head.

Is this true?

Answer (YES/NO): YES